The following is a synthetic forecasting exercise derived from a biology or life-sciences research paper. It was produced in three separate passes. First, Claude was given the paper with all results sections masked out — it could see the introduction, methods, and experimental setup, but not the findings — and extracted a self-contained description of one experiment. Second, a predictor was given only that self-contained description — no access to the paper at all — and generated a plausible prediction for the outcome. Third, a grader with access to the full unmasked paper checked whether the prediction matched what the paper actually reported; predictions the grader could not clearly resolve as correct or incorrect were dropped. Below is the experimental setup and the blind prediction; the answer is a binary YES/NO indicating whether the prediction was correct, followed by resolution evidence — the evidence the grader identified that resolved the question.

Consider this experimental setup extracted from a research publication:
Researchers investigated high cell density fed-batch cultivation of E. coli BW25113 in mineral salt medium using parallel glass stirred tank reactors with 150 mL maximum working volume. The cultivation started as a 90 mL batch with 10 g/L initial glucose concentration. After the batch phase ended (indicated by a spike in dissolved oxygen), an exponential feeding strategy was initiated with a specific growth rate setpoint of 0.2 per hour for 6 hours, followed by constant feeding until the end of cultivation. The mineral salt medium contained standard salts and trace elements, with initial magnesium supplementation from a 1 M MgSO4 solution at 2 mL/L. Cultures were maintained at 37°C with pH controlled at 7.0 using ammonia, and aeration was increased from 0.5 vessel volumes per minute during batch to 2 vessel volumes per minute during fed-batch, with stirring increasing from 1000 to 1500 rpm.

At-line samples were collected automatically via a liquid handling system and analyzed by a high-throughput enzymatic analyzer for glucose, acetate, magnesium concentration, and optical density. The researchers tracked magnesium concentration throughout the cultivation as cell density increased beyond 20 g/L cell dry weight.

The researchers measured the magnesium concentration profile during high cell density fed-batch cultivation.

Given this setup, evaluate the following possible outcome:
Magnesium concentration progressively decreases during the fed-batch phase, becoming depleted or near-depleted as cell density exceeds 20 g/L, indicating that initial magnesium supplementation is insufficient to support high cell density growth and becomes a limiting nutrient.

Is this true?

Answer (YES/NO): NO